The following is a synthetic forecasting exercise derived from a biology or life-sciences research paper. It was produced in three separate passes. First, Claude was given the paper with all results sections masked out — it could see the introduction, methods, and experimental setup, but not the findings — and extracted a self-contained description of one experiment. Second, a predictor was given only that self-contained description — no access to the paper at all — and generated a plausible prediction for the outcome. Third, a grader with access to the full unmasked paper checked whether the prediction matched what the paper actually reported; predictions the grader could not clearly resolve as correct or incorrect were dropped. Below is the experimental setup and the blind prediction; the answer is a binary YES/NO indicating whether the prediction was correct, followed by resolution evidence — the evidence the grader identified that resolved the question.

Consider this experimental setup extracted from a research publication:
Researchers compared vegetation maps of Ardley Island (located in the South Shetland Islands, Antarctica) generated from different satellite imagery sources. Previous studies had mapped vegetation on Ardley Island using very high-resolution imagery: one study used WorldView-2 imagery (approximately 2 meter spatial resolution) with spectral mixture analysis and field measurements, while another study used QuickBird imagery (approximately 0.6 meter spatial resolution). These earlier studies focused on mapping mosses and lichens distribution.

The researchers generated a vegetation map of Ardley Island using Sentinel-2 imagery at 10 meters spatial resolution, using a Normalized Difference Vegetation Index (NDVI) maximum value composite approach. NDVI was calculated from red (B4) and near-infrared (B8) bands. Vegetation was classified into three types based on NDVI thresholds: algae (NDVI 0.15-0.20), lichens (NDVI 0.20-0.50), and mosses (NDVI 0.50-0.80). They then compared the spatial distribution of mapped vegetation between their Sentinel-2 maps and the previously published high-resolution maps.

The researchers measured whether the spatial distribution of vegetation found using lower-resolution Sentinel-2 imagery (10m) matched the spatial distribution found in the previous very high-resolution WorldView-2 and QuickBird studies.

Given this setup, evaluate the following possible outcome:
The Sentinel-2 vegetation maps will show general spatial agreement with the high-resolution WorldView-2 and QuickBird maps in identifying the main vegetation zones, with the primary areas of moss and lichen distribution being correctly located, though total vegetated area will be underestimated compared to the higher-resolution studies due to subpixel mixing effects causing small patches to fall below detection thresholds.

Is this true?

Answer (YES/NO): NO